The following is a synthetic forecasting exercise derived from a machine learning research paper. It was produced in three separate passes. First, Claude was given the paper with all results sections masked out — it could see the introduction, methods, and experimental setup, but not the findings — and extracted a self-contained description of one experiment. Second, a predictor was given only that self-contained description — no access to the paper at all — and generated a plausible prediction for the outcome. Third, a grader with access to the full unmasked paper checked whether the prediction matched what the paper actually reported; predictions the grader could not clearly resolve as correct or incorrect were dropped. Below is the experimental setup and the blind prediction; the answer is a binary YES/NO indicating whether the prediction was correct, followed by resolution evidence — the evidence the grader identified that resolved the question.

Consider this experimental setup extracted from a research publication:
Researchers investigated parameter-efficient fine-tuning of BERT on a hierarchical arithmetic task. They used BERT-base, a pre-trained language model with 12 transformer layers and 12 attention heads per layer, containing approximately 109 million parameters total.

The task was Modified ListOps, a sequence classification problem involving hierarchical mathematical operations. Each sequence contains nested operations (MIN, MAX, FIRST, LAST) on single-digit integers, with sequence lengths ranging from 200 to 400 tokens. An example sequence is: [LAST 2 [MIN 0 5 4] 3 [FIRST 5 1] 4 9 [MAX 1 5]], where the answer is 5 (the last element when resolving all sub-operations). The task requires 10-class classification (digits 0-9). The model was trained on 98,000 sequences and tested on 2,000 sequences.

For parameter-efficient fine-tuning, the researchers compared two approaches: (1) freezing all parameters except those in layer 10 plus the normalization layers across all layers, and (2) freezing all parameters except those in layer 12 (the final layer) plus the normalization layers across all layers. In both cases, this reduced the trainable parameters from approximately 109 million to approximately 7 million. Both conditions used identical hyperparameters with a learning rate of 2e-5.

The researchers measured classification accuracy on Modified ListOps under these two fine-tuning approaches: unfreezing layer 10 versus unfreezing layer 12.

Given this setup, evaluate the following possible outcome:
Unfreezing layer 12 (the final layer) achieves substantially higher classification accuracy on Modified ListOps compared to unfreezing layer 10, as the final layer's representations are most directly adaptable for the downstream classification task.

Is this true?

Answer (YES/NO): NO